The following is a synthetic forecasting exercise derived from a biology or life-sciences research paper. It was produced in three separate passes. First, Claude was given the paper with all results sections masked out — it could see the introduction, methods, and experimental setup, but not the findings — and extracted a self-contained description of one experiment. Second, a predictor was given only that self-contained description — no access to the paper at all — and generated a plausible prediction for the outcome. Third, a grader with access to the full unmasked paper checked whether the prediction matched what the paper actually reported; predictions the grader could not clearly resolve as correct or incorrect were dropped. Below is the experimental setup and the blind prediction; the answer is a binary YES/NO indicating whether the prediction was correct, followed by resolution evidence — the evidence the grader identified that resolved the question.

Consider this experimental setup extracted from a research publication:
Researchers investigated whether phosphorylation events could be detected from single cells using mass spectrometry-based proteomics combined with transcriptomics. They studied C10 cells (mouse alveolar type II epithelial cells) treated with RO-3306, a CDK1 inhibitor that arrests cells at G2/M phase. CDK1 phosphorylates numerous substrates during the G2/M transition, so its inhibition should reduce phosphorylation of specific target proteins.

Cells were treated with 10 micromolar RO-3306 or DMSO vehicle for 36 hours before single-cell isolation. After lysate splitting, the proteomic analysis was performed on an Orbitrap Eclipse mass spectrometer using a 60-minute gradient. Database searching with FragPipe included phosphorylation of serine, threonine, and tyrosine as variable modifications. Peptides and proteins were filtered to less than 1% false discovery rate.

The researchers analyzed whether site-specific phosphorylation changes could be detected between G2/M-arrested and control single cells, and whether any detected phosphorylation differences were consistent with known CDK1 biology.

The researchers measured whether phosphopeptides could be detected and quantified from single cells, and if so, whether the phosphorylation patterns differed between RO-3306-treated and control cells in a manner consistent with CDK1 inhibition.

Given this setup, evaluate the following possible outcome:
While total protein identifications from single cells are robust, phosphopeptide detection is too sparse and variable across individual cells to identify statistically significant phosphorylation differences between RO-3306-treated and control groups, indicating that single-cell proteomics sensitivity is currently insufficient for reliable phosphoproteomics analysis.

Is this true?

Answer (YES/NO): NO